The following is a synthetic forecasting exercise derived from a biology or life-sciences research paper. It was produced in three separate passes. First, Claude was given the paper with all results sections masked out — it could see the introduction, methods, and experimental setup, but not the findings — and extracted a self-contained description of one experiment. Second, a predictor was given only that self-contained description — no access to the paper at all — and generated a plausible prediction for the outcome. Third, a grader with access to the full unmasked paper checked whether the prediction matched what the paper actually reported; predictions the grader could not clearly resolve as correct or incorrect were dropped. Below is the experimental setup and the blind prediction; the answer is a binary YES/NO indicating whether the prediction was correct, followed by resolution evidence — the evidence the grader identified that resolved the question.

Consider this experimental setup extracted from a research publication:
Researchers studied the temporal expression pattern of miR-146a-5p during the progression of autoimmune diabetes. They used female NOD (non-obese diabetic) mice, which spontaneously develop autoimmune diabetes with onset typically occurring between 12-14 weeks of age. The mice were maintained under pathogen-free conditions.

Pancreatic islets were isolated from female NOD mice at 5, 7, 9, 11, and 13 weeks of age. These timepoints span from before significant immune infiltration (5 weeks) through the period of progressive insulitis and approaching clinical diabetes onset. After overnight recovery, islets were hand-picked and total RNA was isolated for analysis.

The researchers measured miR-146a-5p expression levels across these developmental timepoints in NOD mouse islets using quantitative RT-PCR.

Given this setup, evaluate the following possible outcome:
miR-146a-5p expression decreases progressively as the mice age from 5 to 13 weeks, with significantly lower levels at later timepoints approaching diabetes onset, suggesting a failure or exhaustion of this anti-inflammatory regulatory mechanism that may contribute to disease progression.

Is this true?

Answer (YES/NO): NO